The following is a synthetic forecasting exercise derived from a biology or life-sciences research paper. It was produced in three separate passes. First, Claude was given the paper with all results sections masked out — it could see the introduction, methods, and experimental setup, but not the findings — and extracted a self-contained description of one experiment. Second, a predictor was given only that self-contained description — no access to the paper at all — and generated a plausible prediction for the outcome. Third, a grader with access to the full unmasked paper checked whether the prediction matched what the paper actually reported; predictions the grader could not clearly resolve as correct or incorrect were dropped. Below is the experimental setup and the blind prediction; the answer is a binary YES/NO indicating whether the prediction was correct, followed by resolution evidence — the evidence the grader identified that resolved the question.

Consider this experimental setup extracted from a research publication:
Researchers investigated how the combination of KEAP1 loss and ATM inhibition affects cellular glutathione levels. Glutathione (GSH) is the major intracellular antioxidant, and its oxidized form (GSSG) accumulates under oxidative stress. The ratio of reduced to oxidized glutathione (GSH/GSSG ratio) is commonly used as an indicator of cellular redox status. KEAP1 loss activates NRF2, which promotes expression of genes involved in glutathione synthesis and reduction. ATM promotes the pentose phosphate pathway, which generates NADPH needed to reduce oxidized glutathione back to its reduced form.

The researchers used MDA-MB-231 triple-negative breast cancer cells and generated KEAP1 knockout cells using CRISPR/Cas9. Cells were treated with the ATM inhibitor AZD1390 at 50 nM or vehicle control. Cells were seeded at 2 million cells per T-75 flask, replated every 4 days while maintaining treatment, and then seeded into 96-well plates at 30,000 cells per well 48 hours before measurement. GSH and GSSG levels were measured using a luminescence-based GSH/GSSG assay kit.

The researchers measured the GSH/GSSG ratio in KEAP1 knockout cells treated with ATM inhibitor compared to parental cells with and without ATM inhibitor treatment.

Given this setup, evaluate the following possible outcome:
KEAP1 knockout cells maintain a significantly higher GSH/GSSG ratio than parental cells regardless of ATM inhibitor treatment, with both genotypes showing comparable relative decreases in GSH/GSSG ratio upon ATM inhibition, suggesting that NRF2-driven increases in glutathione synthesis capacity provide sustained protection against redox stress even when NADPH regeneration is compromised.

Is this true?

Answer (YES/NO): NO